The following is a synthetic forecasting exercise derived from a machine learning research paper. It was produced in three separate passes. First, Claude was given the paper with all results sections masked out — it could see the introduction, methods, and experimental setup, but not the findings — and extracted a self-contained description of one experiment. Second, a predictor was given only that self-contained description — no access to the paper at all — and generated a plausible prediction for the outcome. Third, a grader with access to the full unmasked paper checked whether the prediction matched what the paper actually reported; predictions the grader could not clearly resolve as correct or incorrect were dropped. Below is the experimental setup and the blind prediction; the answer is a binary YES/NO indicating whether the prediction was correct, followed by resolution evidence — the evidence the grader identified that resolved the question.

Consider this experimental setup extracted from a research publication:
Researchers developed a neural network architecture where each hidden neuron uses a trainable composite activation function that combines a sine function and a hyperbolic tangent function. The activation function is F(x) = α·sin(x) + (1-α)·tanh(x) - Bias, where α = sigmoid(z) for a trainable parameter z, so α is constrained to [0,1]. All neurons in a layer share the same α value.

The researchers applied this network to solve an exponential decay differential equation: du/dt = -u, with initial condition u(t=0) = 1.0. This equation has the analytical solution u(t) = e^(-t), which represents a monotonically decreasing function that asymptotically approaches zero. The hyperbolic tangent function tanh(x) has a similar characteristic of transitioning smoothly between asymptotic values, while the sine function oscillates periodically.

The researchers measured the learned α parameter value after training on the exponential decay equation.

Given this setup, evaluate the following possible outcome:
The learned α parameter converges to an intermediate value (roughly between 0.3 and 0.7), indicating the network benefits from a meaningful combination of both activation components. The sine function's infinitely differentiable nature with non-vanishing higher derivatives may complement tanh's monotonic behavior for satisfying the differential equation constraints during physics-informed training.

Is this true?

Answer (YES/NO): YES